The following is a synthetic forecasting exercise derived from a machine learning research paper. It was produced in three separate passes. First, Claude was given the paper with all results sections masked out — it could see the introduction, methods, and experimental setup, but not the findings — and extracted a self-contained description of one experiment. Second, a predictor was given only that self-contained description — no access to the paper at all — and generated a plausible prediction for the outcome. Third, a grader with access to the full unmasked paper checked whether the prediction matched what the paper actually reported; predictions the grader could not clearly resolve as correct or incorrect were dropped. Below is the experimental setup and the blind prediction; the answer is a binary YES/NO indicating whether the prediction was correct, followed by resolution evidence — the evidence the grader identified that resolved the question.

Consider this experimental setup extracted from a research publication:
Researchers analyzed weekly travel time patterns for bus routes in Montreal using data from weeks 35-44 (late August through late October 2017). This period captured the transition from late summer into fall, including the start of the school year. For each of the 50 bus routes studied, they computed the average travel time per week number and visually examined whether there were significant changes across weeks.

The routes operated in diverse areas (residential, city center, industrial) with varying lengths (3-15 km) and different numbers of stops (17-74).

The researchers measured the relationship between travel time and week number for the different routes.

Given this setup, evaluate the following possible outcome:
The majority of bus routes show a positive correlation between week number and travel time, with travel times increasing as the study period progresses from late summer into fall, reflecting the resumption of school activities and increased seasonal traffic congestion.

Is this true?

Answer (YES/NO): NO